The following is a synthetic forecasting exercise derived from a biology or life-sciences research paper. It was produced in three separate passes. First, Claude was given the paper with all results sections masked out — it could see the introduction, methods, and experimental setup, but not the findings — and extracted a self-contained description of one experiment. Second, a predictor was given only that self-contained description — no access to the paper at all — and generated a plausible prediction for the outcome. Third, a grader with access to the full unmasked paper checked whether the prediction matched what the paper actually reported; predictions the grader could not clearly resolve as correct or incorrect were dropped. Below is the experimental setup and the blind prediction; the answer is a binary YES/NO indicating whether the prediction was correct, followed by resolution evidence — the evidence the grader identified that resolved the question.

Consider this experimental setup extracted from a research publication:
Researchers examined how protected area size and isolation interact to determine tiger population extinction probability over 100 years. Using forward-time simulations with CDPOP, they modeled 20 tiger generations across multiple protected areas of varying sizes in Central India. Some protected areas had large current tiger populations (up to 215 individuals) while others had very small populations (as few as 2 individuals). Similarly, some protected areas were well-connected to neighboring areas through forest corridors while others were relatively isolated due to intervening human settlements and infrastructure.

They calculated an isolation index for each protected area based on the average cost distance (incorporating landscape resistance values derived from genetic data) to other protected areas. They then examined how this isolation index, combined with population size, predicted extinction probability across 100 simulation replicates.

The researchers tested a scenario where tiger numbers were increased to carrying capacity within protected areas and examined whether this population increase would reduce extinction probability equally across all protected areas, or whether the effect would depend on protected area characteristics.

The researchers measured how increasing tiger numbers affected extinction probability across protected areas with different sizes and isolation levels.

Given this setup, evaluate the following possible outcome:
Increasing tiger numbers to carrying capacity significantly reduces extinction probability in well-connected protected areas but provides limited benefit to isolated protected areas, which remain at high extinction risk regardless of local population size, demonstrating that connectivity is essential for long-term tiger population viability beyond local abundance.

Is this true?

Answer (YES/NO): YES